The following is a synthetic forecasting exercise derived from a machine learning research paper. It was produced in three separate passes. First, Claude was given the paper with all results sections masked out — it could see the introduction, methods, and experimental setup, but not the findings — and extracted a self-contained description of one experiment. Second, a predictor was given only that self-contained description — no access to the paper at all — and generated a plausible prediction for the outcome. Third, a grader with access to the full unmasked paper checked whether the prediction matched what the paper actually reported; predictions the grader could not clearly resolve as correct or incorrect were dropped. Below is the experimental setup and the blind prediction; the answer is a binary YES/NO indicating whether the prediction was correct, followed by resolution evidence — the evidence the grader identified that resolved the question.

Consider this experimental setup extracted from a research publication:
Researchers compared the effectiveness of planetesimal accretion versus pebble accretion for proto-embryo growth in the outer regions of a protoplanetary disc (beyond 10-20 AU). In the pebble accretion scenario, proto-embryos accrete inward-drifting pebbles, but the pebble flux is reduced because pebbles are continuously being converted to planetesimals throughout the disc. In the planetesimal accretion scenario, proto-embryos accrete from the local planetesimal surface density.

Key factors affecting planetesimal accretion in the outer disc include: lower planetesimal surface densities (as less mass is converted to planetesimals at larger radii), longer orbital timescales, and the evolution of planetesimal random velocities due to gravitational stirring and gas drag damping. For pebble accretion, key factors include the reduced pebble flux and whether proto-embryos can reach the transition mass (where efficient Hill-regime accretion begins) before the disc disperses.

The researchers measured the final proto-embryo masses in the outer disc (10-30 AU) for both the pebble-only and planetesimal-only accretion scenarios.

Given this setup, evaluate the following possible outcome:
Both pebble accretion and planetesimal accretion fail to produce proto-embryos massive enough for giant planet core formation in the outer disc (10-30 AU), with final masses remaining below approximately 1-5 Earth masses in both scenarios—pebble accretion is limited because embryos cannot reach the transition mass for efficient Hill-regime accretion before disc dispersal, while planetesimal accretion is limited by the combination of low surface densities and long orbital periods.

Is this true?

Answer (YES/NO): YES